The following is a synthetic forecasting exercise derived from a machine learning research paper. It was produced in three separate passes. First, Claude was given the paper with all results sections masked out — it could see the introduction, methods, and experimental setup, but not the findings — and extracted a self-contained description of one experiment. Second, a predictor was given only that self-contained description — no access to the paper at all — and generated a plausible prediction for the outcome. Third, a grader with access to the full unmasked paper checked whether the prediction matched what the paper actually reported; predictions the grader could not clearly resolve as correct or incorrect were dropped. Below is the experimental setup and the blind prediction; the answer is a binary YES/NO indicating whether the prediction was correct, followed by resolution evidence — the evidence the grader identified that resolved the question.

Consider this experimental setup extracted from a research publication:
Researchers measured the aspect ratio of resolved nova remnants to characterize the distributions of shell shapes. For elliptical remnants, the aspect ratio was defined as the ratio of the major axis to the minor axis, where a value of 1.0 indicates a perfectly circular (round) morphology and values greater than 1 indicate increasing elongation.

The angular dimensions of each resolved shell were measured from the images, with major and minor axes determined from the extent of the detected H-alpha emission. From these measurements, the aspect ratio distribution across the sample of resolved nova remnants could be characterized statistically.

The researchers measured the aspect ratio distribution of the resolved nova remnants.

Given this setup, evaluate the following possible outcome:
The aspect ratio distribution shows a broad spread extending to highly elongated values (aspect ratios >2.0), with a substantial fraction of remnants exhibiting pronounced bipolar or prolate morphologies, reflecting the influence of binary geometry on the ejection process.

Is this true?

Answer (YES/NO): NO